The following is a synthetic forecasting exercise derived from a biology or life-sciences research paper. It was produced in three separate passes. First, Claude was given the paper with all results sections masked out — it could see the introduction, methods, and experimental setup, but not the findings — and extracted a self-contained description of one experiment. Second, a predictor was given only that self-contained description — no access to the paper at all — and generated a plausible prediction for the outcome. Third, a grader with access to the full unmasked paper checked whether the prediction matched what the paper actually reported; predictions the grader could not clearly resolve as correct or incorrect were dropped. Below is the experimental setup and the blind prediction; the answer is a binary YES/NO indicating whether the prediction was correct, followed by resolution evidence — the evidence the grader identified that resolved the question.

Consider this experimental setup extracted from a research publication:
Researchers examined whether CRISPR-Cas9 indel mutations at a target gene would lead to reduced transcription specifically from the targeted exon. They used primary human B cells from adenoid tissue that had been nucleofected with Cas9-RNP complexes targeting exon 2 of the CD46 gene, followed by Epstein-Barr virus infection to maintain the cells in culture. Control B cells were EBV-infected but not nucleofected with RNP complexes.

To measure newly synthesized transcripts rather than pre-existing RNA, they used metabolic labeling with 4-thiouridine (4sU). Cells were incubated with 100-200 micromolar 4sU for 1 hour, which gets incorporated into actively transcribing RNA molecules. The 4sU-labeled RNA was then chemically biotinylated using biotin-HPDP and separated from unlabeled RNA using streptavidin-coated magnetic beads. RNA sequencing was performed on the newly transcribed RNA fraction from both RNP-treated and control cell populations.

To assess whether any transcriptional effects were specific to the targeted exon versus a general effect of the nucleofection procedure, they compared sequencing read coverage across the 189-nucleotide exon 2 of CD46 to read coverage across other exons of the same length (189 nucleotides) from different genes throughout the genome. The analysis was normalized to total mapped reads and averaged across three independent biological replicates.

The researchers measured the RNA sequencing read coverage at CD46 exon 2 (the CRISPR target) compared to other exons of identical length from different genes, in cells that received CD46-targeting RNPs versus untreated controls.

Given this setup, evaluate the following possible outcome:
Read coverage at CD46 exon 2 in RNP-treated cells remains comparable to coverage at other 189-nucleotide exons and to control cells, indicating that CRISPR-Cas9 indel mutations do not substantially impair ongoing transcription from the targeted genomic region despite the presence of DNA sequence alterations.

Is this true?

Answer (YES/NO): NO